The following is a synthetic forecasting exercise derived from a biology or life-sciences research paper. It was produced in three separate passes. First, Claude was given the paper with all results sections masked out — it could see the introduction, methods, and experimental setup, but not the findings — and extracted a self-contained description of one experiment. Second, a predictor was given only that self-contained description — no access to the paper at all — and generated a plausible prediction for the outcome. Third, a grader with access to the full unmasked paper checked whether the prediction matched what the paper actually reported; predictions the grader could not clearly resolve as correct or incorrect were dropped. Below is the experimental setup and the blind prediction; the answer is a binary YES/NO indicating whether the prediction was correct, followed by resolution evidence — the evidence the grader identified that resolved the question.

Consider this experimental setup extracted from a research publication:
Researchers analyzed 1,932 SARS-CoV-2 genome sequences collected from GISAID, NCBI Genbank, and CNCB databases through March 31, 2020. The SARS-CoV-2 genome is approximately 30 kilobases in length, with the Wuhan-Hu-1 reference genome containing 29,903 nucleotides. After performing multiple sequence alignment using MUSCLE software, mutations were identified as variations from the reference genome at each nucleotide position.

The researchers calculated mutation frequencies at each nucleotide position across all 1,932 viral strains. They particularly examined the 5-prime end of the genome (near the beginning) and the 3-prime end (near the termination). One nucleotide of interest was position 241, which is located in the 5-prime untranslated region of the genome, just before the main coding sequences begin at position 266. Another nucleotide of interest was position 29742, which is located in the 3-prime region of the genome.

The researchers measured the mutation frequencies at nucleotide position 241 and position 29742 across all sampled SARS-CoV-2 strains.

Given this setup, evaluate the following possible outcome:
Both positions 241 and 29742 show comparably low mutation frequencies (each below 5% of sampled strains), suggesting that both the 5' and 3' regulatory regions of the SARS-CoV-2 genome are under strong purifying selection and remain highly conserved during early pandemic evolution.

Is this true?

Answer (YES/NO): NO